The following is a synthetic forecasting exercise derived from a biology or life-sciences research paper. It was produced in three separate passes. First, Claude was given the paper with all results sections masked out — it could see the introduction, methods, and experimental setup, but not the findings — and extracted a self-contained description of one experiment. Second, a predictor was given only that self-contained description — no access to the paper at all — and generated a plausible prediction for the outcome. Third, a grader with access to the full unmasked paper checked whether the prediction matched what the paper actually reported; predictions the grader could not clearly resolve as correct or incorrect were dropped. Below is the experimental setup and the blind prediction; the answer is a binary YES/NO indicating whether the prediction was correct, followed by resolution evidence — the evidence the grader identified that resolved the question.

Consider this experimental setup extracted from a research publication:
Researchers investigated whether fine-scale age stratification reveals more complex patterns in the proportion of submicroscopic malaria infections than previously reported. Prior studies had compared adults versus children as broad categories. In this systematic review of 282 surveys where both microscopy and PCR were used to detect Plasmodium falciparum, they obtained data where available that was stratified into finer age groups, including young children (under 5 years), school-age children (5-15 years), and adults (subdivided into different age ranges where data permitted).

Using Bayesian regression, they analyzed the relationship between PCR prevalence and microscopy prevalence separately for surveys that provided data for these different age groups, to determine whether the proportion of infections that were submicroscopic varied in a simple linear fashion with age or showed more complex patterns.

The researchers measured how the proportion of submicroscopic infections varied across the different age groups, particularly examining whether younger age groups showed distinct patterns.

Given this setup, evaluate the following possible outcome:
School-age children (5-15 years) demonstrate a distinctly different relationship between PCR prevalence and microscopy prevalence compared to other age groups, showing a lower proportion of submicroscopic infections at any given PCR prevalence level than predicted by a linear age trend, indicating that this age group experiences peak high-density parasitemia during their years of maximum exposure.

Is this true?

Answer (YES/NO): NO